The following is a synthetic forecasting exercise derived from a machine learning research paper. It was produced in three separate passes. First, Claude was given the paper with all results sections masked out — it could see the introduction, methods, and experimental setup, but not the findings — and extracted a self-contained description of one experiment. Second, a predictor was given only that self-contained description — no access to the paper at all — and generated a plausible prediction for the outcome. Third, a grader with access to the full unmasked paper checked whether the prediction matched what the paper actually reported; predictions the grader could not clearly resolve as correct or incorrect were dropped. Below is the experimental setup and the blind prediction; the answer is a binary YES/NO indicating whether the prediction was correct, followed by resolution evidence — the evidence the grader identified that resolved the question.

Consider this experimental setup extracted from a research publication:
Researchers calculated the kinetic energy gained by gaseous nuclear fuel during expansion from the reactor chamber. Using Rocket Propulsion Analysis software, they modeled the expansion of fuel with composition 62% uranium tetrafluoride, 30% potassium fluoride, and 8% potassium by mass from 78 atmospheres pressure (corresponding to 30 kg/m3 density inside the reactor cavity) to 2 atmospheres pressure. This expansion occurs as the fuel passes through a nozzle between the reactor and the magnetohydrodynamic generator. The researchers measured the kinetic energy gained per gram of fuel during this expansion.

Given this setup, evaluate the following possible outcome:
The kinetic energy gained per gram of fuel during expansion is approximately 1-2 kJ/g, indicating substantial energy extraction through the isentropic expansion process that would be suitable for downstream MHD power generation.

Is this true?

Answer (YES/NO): NO